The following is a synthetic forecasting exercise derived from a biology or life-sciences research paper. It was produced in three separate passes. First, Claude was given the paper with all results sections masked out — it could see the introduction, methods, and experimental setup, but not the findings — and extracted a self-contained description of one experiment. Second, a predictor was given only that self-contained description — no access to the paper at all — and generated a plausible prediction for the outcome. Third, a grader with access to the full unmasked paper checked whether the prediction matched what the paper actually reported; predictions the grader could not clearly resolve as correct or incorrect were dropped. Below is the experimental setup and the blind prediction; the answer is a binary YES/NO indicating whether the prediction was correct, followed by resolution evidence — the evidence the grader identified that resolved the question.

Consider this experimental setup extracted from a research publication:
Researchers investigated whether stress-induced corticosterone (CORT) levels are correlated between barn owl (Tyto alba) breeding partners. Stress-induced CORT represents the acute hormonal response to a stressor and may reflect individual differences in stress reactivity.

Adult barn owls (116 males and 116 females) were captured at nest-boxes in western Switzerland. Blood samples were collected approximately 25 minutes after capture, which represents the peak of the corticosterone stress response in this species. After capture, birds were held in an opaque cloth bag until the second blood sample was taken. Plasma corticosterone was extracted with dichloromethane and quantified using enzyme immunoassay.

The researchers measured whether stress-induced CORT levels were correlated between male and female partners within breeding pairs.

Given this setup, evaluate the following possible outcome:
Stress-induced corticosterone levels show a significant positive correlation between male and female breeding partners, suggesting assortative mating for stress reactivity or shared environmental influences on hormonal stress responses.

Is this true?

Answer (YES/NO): YES